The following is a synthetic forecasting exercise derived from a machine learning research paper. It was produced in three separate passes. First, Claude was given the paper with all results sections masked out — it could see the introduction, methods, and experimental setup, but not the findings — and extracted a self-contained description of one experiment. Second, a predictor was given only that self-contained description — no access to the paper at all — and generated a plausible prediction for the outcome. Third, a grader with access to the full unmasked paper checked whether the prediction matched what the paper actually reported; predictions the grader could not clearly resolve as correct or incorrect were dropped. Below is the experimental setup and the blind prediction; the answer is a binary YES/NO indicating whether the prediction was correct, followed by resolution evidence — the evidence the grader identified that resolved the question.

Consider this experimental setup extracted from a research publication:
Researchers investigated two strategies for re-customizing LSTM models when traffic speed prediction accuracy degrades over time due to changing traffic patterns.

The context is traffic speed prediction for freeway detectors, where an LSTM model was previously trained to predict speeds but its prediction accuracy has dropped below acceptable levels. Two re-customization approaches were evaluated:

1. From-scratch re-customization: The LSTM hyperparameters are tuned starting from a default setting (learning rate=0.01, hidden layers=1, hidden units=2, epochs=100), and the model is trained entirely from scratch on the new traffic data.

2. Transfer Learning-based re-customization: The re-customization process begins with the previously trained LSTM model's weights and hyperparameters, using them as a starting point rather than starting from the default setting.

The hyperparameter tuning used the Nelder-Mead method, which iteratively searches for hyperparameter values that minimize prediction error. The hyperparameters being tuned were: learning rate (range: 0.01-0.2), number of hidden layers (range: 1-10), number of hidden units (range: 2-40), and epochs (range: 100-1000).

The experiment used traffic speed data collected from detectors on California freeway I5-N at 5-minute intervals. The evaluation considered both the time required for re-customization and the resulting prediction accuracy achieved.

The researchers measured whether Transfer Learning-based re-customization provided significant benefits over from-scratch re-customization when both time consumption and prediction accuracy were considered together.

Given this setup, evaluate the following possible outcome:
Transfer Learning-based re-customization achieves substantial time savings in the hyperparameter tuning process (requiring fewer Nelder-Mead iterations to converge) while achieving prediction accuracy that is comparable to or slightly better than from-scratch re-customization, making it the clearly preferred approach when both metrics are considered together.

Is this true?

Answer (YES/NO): NO